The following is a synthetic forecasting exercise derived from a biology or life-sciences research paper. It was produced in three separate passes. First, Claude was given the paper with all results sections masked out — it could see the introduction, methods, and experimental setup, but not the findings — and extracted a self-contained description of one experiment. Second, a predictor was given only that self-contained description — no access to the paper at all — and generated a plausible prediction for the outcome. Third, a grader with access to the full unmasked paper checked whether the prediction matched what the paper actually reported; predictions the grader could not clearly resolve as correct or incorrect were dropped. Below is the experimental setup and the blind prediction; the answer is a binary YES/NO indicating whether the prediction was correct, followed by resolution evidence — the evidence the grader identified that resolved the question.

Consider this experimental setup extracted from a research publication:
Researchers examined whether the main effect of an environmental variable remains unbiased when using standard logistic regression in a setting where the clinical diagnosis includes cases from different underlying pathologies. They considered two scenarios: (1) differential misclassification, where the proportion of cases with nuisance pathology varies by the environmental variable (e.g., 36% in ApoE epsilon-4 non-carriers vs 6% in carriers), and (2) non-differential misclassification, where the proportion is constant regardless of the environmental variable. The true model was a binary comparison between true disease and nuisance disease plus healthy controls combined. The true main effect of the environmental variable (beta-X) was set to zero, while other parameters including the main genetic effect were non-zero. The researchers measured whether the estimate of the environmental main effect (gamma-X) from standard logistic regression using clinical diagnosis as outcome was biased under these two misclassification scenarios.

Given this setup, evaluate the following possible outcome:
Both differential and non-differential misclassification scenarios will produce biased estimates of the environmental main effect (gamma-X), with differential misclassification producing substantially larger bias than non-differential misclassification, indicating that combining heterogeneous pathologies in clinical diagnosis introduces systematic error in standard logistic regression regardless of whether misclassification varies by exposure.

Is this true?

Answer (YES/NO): NO